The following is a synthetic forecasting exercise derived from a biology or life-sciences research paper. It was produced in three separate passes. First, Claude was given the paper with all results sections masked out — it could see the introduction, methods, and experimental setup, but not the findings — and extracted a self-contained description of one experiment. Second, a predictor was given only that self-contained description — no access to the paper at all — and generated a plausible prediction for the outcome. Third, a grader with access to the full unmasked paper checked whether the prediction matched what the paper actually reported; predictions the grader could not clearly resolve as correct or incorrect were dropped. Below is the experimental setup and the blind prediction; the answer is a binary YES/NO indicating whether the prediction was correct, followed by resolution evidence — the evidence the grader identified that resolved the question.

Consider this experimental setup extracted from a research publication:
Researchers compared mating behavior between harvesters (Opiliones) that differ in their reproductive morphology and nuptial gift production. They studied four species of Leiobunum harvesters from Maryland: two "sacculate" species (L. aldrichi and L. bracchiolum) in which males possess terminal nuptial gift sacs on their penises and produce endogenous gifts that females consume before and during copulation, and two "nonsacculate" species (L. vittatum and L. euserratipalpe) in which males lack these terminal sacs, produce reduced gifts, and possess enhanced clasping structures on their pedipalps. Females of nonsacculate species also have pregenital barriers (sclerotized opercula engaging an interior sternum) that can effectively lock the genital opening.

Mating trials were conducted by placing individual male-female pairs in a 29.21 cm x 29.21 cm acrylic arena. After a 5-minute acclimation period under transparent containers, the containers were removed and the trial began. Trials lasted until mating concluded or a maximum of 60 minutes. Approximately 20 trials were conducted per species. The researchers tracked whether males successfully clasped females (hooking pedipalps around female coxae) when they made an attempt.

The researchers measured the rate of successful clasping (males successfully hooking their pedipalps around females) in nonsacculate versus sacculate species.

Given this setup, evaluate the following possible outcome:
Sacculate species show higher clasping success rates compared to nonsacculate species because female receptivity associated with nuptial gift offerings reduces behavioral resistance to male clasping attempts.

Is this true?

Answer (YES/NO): NO